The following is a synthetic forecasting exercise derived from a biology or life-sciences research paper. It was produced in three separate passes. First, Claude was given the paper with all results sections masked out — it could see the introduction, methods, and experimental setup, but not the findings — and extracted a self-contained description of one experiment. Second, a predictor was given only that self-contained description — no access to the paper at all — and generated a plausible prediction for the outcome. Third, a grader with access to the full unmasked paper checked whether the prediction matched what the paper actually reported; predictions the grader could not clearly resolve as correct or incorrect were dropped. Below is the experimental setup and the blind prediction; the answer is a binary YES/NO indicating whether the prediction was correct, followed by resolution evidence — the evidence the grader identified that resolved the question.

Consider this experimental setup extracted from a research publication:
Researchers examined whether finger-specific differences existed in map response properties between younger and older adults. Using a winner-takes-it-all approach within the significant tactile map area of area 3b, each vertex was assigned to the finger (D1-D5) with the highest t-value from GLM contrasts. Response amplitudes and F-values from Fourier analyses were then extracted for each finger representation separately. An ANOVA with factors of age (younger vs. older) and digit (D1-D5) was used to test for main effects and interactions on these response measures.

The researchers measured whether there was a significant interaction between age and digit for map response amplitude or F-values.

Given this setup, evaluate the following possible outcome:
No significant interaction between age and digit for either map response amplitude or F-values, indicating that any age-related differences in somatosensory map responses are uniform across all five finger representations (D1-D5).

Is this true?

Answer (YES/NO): YES